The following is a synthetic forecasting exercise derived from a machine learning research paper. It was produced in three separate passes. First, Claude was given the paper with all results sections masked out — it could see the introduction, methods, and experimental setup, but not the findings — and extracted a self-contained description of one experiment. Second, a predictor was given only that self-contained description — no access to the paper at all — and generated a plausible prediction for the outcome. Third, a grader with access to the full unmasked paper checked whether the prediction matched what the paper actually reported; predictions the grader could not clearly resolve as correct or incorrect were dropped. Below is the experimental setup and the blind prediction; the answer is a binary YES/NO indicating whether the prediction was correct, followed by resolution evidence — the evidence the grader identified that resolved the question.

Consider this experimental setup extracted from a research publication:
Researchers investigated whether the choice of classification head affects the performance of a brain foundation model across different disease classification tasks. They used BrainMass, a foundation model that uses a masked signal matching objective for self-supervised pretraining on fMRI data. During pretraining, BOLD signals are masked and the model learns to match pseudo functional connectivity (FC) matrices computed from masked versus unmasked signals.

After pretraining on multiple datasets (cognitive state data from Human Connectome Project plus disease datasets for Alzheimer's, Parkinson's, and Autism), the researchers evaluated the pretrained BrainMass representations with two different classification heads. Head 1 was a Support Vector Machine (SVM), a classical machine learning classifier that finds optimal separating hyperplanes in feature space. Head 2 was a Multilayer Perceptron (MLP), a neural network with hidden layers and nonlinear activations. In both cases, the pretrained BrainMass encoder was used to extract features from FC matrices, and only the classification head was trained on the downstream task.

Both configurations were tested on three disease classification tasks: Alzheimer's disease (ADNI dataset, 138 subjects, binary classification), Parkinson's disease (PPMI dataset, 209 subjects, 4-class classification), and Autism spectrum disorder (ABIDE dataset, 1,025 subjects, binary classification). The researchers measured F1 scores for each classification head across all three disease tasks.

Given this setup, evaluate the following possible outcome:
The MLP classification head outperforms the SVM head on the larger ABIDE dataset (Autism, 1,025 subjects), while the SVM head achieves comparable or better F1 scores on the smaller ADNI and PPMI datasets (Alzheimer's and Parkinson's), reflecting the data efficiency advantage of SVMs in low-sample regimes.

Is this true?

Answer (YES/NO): NO